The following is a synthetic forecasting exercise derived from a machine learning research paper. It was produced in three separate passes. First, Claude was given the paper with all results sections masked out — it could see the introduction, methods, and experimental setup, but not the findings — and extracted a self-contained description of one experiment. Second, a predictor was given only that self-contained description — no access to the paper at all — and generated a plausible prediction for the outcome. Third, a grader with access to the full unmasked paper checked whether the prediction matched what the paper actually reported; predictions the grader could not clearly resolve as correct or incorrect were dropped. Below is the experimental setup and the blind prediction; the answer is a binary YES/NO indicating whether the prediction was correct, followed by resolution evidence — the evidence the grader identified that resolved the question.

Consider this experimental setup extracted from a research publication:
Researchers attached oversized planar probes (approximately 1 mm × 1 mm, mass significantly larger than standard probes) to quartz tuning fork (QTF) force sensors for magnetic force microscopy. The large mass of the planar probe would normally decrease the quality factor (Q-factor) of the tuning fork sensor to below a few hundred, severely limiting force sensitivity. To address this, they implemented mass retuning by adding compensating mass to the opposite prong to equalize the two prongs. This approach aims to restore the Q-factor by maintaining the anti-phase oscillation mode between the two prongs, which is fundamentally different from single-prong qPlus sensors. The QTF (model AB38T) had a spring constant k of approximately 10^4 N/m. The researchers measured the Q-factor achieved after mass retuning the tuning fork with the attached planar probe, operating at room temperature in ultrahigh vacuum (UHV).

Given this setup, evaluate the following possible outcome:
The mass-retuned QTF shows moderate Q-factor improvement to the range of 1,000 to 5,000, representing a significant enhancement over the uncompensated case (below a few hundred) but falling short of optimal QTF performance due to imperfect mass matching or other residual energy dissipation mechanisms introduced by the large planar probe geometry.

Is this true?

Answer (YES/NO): NO